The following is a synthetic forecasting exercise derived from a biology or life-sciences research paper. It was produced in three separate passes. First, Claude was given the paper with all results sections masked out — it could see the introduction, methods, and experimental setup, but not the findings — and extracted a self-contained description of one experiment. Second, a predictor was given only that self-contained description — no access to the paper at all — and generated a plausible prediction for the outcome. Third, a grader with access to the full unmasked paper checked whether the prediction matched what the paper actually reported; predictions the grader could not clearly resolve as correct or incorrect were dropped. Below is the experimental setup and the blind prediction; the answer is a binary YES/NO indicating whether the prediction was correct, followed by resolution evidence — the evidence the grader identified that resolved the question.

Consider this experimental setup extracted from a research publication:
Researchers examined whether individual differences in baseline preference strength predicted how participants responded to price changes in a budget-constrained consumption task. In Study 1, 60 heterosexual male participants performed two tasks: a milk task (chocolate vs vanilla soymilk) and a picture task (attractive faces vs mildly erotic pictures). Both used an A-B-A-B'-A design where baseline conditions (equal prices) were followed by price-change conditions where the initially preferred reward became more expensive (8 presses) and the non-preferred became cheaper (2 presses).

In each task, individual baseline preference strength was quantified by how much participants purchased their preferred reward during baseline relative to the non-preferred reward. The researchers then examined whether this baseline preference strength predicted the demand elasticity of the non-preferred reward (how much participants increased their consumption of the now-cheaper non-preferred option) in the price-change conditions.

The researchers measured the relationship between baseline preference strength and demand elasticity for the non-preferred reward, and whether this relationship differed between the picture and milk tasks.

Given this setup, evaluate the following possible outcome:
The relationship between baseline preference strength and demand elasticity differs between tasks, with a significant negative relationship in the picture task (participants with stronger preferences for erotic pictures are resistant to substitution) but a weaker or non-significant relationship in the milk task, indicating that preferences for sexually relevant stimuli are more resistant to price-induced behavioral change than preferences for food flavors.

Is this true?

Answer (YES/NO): NO